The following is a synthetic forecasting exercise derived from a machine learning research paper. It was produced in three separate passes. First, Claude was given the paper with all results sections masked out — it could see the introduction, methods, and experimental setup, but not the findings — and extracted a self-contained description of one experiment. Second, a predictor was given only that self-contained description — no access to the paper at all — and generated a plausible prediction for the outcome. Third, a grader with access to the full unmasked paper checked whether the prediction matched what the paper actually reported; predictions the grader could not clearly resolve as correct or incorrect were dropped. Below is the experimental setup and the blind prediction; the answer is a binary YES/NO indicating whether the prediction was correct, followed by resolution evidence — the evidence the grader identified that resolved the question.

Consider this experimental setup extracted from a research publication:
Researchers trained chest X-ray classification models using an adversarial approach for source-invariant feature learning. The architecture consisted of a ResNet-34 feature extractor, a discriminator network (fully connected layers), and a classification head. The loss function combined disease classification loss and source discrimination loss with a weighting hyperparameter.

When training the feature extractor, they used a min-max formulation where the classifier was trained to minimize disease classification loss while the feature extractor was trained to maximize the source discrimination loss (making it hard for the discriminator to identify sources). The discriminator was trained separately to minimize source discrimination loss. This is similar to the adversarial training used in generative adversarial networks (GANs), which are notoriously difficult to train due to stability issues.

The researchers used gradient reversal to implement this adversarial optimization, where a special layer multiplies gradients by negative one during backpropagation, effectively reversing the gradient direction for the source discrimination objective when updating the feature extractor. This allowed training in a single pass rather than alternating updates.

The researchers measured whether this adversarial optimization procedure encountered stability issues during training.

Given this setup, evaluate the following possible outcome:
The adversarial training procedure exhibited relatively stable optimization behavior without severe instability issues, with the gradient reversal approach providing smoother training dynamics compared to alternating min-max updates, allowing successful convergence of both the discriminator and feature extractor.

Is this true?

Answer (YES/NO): NO